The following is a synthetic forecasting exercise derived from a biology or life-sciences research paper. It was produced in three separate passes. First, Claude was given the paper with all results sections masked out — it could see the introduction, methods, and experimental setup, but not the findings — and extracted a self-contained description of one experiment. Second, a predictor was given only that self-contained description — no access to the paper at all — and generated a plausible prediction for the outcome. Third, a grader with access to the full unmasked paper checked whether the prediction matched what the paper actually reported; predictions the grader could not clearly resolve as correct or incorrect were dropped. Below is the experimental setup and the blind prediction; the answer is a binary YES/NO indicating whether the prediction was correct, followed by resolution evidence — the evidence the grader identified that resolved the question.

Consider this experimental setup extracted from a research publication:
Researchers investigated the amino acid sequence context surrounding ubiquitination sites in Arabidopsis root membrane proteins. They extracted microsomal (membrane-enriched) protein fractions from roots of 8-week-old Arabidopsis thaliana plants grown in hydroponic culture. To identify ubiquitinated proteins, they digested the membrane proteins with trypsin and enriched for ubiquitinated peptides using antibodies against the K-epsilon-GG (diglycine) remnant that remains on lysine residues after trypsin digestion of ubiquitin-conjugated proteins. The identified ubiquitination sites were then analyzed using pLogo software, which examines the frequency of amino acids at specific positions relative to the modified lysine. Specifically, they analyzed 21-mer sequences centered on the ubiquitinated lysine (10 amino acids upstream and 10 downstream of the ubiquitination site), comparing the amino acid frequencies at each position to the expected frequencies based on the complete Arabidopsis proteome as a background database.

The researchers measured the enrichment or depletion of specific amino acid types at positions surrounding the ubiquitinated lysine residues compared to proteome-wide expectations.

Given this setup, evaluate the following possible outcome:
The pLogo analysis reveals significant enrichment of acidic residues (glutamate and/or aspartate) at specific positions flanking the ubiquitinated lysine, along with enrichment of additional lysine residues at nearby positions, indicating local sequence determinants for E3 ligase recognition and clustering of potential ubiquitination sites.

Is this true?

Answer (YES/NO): NO